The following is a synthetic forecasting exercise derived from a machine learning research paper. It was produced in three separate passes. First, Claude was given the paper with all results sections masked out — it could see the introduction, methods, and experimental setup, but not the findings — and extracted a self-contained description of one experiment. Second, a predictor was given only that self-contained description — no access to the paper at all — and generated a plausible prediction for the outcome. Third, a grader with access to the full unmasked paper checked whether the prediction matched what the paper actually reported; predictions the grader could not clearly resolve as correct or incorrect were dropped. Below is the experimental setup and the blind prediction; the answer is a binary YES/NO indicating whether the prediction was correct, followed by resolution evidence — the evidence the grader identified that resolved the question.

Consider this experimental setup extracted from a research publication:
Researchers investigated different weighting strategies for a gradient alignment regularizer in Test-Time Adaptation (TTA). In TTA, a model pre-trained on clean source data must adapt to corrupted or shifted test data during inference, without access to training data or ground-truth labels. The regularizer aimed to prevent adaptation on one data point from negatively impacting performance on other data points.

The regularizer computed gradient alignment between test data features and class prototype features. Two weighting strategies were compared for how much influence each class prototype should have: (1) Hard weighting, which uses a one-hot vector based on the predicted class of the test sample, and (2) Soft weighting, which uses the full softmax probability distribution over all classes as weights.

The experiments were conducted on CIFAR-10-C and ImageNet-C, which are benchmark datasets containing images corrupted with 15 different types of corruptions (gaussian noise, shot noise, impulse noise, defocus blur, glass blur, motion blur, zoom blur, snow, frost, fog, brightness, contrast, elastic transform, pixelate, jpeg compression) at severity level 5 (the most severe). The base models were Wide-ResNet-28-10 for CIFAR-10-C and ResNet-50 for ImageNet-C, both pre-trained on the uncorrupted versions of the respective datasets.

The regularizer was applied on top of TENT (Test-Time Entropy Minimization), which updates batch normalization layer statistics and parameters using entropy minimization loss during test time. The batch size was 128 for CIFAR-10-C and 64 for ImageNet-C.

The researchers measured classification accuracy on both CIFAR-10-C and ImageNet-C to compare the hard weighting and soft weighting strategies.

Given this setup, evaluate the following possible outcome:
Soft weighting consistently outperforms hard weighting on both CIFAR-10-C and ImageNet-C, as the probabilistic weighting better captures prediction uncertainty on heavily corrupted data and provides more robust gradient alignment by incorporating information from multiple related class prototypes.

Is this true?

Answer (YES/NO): NO